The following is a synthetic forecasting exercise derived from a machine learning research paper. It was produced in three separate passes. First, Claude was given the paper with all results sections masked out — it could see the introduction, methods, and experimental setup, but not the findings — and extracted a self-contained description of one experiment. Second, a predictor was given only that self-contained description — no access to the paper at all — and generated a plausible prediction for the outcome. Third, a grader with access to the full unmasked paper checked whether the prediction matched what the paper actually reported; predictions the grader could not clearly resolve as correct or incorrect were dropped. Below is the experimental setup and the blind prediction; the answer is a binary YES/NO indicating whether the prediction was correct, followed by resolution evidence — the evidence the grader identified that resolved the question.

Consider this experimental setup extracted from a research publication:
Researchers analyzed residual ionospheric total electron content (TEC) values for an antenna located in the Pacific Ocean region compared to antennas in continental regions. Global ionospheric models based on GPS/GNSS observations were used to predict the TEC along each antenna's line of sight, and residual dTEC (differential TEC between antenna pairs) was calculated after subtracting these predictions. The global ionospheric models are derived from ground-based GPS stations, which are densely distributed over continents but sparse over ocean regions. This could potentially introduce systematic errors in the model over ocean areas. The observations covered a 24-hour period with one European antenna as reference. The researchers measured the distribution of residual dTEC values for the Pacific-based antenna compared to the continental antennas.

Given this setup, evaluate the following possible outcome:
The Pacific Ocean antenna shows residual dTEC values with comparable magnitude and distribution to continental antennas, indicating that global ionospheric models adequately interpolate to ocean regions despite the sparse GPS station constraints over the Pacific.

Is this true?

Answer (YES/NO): NO